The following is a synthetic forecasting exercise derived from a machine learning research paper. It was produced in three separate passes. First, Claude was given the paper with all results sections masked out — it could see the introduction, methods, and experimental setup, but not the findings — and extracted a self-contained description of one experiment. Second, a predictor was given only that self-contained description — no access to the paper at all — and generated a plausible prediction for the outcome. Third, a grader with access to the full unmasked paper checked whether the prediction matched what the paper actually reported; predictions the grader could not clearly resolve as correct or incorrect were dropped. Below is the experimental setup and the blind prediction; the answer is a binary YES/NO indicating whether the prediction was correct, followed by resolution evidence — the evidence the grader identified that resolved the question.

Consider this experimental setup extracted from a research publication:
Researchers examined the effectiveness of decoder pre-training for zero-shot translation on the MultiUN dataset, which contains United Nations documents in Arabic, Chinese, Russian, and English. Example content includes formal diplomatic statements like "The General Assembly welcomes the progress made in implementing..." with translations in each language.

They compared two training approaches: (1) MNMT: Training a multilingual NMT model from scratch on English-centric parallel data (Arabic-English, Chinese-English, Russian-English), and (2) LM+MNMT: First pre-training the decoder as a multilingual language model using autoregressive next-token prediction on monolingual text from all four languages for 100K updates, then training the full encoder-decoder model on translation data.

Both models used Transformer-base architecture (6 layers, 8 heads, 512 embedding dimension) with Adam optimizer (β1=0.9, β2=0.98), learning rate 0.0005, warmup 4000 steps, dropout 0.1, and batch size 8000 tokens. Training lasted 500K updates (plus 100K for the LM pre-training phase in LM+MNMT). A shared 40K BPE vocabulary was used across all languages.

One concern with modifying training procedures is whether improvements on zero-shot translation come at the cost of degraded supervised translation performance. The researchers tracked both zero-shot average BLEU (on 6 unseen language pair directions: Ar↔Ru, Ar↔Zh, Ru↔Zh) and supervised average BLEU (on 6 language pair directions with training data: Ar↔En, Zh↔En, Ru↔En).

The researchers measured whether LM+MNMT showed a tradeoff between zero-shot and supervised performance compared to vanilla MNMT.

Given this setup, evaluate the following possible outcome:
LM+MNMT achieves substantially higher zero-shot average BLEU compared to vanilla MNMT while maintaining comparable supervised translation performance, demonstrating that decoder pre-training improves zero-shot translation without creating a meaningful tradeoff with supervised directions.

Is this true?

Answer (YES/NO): YES